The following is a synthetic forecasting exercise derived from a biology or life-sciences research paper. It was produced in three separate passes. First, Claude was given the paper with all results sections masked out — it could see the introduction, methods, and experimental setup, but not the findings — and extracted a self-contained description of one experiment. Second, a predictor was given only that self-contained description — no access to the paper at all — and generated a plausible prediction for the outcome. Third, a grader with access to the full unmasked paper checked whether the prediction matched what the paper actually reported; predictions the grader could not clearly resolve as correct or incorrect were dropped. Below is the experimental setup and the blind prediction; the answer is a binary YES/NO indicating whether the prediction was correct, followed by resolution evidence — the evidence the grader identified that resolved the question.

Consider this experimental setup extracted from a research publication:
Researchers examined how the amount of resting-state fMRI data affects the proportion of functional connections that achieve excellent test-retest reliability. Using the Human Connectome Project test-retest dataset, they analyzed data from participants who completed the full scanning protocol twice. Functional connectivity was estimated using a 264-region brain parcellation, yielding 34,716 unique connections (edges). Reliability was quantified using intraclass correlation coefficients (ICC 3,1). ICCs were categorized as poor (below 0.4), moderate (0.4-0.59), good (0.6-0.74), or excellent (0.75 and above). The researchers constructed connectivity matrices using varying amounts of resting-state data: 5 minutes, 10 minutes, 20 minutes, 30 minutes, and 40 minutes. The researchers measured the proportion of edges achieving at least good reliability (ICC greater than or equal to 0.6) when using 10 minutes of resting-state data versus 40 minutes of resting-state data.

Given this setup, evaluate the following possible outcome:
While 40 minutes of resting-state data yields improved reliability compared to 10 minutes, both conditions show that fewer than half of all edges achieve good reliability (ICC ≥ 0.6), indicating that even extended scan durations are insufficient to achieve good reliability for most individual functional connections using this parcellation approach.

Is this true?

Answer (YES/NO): YES